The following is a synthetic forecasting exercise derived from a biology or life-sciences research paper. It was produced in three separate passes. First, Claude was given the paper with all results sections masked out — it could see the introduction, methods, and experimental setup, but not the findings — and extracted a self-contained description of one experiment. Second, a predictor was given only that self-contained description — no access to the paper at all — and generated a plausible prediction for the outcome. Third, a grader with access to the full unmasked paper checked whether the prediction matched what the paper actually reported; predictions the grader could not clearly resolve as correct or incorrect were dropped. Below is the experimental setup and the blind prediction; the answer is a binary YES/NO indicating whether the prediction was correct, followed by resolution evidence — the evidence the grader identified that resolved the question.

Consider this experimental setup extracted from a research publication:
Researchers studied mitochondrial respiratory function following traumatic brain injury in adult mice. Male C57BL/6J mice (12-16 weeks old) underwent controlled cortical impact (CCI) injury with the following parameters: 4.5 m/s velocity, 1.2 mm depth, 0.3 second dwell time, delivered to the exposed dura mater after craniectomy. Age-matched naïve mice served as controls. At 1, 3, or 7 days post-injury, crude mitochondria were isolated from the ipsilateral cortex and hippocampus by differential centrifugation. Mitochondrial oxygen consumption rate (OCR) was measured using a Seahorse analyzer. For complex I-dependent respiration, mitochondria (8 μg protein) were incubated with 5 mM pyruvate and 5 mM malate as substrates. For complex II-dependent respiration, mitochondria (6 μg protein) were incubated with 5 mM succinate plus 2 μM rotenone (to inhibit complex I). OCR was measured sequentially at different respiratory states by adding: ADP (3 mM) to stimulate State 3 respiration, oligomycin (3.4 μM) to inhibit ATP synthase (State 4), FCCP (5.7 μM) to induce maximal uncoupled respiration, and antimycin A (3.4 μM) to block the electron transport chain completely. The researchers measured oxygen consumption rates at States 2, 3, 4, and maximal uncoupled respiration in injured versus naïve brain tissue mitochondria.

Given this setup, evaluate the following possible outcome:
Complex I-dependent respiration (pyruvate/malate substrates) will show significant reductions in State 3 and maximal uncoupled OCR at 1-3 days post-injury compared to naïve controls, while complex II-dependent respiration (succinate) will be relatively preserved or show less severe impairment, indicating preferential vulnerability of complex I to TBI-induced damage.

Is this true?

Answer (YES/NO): NO